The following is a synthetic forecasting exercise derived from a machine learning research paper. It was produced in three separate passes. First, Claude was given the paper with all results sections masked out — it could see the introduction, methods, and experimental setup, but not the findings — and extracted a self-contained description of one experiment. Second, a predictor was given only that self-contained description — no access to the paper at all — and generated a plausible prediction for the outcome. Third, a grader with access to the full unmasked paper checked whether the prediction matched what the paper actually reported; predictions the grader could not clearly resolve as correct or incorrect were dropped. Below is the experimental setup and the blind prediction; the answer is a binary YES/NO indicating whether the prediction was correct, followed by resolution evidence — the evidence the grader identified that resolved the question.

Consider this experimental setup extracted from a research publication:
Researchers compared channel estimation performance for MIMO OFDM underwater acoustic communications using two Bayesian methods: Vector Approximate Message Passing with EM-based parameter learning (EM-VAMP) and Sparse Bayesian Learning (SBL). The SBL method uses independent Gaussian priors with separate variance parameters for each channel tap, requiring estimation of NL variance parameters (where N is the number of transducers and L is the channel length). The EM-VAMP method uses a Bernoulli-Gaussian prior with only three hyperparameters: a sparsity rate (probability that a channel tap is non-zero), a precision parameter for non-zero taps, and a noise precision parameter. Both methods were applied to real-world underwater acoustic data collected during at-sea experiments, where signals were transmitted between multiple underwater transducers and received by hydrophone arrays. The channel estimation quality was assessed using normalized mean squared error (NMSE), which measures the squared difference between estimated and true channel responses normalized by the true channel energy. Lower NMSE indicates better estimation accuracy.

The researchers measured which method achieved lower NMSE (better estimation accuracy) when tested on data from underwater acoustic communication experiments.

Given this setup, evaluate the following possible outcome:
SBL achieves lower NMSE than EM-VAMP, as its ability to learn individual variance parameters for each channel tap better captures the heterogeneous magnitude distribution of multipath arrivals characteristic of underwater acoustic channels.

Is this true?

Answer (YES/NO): NO